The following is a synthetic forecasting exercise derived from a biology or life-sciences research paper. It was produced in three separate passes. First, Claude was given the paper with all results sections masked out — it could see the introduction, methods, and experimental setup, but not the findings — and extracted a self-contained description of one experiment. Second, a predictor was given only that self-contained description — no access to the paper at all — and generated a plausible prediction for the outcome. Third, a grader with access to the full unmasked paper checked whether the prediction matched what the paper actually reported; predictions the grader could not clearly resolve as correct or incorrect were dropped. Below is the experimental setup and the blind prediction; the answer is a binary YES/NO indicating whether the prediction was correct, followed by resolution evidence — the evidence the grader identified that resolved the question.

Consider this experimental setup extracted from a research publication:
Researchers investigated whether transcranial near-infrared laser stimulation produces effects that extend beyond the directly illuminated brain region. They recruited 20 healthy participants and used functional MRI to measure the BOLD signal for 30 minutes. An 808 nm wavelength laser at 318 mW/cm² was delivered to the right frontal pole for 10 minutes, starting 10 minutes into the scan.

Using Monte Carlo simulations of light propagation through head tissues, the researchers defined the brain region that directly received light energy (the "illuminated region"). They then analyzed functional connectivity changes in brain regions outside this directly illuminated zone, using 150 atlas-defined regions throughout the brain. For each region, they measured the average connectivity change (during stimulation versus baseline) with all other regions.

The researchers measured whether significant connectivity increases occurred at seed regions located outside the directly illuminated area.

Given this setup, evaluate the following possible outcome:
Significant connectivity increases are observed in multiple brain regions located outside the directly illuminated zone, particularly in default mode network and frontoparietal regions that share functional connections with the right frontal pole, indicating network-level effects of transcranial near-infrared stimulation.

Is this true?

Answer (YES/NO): YES